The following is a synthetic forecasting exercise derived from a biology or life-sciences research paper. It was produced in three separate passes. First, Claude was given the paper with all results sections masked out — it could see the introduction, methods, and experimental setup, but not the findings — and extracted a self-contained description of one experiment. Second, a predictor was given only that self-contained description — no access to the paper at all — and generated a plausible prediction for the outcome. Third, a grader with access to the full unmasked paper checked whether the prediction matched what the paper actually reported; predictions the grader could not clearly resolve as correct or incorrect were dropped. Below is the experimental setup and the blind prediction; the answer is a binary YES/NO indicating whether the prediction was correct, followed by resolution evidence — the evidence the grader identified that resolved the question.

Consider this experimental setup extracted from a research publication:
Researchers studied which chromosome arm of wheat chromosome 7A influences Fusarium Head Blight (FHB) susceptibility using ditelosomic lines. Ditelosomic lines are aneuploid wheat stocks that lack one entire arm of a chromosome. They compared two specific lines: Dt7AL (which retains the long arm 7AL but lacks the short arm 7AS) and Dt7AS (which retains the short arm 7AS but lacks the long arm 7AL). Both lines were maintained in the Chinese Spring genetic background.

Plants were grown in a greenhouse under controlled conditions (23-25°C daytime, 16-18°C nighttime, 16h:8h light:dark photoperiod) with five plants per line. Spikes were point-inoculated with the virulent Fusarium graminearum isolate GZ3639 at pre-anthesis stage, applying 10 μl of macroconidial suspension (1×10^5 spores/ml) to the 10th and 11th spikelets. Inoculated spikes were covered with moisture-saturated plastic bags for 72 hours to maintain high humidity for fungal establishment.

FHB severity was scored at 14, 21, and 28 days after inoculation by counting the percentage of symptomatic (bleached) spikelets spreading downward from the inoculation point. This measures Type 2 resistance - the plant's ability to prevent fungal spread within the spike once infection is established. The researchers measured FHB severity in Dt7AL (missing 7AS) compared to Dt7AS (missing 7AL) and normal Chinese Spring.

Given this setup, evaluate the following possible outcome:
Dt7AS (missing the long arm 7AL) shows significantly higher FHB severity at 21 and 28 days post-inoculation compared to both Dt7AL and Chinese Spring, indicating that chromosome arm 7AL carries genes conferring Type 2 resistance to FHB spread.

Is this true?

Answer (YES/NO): NO